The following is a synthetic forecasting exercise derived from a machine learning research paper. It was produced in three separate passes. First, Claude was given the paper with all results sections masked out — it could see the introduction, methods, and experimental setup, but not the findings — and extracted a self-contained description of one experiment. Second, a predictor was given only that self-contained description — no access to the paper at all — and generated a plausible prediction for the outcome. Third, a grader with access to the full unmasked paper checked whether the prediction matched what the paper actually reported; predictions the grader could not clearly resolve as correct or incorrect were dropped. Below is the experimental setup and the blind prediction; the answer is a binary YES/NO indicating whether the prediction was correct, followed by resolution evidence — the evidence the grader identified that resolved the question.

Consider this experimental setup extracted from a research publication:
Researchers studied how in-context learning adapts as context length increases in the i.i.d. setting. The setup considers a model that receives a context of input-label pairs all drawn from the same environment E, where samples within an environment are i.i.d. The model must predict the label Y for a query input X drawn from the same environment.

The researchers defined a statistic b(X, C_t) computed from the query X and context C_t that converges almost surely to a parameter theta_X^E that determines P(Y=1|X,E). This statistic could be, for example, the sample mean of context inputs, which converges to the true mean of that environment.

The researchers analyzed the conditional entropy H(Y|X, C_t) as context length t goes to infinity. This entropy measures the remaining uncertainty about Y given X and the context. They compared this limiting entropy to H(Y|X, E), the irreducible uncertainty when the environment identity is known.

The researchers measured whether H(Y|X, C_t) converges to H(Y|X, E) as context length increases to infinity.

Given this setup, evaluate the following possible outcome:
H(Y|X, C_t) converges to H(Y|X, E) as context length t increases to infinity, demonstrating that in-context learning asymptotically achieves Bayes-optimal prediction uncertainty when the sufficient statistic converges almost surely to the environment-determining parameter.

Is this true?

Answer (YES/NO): YES